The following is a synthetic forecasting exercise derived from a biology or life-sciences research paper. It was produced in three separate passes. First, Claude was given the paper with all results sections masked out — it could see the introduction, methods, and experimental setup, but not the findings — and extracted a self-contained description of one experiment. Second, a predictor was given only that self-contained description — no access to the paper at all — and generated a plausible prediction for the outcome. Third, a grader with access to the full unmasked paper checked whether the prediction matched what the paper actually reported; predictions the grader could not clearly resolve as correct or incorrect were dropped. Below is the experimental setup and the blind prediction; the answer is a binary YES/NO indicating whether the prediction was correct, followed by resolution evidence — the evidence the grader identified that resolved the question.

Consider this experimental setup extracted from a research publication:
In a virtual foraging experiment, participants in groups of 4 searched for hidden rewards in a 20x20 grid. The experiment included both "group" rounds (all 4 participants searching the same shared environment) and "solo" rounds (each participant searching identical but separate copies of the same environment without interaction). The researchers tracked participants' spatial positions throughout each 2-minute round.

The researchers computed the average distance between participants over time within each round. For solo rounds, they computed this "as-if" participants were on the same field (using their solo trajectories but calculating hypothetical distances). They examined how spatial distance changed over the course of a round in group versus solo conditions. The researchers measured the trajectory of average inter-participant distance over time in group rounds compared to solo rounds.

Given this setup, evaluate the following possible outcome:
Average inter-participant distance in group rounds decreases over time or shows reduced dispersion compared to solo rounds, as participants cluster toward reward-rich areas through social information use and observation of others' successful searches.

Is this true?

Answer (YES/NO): NO